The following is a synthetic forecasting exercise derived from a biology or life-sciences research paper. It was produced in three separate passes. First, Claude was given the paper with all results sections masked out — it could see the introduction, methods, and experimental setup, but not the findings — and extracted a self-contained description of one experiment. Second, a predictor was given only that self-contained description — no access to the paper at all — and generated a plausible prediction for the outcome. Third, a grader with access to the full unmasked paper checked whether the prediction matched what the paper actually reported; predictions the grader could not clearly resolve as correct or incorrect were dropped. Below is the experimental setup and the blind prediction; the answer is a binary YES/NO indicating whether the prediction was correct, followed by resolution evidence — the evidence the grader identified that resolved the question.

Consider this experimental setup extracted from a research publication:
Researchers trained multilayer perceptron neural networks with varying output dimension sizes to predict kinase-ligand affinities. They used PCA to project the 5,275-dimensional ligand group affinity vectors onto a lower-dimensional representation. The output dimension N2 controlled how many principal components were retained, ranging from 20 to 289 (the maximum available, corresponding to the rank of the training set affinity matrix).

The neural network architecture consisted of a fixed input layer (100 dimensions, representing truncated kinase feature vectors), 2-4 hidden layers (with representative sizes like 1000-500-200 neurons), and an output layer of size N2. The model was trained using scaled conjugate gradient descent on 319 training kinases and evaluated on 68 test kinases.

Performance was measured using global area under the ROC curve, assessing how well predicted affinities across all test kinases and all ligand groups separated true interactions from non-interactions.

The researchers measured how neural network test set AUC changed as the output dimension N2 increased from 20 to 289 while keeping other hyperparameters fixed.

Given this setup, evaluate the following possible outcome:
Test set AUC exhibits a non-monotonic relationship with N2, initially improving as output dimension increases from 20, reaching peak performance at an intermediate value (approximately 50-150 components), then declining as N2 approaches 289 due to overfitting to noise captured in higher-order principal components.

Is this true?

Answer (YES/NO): NO